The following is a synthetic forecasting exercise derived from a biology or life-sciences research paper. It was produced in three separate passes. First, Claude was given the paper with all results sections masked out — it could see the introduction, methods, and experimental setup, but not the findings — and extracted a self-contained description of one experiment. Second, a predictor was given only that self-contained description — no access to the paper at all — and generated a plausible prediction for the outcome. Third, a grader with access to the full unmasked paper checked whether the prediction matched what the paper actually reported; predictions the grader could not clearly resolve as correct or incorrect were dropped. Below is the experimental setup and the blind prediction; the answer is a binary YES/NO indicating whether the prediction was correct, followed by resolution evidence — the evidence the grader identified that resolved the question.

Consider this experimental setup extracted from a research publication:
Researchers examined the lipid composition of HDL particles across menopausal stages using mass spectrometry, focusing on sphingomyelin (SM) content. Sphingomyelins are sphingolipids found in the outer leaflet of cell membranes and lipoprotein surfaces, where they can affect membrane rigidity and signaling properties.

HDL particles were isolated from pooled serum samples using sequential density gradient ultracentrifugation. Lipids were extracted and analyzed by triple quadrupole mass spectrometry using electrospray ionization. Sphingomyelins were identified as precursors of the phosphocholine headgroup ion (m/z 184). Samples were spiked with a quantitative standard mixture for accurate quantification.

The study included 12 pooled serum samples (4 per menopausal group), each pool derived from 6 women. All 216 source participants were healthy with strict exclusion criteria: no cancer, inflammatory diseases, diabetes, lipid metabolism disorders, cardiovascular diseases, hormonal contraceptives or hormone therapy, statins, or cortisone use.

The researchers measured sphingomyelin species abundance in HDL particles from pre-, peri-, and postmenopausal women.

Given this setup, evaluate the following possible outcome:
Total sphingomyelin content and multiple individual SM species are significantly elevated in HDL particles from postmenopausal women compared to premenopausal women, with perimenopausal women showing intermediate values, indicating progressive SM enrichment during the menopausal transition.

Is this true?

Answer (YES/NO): NO